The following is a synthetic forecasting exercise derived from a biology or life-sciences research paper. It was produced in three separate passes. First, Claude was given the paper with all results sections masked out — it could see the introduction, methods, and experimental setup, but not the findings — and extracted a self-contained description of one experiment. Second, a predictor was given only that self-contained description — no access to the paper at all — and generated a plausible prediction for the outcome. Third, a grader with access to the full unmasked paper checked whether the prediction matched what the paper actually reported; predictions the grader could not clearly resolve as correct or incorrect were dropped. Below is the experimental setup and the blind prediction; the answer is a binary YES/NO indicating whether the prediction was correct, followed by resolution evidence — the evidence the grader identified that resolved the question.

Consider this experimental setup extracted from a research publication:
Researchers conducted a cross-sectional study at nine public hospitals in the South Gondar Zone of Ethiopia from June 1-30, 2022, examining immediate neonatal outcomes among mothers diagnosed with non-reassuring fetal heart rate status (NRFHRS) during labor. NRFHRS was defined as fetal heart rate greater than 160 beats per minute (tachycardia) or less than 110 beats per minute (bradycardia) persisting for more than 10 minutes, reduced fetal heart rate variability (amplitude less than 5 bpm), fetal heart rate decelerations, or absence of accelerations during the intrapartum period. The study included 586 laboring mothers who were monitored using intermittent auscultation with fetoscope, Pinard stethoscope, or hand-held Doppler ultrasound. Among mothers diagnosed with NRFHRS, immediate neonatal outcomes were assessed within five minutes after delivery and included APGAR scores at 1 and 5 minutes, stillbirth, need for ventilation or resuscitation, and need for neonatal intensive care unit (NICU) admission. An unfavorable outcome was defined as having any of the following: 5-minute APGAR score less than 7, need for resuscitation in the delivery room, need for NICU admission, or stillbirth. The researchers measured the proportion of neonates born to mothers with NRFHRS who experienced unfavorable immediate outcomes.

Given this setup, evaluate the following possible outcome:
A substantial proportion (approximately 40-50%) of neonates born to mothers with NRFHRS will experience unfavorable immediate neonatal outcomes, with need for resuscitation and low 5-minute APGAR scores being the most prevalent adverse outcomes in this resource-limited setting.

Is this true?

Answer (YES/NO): NO